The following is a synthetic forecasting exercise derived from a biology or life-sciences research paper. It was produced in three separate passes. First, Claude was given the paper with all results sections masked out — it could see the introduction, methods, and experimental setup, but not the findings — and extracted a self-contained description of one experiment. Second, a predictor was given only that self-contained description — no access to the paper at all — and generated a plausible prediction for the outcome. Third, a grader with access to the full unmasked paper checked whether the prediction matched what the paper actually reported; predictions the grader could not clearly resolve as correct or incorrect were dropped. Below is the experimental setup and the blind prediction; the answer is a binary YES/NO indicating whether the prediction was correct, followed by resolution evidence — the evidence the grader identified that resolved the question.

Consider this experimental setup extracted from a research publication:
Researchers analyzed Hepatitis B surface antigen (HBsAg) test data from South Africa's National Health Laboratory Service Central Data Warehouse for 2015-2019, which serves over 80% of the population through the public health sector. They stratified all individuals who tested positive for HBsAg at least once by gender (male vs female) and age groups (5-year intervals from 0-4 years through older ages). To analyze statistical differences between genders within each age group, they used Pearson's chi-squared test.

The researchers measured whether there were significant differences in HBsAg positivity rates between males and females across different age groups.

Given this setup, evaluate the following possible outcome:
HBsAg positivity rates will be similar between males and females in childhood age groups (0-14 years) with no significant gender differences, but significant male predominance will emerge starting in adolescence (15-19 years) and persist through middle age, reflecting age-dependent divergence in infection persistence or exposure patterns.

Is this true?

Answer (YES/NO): NO